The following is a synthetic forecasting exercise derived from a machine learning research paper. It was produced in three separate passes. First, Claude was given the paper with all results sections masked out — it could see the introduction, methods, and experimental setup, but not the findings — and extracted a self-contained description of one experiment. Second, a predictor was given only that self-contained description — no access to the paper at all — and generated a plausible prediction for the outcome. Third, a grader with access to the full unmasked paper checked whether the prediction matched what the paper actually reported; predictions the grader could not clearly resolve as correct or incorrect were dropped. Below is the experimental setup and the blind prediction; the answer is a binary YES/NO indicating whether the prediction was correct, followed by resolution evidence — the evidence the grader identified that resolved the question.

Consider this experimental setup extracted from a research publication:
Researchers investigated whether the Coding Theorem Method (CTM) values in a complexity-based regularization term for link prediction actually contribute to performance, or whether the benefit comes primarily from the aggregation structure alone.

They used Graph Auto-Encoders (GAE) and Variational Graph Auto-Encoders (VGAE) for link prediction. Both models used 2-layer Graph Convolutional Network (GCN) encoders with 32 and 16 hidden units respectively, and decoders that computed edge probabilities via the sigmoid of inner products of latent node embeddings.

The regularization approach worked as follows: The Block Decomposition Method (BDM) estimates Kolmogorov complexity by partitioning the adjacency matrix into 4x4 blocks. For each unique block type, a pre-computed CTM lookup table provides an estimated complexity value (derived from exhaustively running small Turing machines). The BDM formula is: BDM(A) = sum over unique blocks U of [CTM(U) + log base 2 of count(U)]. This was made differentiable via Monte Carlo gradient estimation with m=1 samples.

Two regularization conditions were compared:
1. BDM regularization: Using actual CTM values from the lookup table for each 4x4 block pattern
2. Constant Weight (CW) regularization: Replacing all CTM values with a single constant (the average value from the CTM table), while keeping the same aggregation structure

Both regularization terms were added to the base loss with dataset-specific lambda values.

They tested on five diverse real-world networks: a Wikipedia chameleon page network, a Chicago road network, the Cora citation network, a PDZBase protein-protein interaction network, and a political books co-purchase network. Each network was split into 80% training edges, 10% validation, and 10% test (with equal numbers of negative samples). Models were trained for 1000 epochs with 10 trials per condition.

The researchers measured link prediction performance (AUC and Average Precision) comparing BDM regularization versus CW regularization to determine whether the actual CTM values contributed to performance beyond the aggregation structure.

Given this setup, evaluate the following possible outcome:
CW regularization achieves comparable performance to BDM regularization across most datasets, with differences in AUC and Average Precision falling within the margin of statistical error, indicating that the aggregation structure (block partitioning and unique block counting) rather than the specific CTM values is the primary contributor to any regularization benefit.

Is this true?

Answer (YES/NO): YES